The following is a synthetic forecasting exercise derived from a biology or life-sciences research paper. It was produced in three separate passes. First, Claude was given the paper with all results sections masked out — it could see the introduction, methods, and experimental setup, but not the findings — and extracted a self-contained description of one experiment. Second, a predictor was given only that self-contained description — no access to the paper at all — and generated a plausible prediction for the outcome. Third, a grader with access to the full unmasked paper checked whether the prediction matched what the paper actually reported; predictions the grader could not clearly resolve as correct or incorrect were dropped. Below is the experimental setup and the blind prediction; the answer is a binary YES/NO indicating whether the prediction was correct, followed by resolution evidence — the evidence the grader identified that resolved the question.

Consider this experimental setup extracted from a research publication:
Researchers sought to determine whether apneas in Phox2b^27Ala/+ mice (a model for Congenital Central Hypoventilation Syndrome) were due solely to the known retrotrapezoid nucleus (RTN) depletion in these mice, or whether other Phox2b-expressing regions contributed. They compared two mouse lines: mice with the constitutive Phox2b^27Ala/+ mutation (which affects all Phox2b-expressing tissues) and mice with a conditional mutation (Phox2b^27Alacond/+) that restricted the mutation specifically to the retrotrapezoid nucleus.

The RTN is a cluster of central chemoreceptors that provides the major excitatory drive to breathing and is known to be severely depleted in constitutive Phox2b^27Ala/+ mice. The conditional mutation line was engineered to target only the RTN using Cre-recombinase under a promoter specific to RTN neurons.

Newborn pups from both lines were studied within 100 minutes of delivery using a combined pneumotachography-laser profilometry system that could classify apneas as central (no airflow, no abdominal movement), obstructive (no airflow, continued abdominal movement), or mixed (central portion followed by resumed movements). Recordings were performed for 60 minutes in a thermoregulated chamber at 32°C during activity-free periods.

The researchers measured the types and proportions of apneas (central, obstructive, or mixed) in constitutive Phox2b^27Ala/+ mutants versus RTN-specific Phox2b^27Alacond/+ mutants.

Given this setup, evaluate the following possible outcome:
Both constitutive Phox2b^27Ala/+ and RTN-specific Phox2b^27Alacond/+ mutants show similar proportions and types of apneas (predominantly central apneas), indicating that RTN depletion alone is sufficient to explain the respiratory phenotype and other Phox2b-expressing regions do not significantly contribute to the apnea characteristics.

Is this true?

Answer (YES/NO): NO